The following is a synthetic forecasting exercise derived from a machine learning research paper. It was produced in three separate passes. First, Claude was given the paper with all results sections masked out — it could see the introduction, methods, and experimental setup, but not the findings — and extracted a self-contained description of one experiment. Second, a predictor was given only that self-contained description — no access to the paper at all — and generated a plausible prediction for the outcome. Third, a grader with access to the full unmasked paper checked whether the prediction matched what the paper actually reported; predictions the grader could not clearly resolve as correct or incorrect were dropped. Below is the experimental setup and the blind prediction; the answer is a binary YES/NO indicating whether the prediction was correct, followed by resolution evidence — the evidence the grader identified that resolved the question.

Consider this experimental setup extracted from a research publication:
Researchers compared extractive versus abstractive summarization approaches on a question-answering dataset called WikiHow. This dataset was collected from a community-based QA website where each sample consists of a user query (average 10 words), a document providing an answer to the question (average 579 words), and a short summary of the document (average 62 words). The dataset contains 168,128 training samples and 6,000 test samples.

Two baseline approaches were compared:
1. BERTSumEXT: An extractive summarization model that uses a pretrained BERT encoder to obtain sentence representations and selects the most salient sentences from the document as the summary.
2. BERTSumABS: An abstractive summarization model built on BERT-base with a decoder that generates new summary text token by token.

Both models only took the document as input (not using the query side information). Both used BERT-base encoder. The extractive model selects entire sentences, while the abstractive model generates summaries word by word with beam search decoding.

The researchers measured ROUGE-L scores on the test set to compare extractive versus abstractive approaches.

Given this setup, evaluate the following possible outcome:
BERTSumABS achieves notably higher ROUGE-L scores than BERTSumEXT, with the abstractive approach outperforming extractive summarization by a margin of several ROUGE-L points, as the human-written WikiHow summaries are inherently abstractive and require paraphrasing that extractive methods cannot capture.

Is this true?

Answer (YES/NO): YES